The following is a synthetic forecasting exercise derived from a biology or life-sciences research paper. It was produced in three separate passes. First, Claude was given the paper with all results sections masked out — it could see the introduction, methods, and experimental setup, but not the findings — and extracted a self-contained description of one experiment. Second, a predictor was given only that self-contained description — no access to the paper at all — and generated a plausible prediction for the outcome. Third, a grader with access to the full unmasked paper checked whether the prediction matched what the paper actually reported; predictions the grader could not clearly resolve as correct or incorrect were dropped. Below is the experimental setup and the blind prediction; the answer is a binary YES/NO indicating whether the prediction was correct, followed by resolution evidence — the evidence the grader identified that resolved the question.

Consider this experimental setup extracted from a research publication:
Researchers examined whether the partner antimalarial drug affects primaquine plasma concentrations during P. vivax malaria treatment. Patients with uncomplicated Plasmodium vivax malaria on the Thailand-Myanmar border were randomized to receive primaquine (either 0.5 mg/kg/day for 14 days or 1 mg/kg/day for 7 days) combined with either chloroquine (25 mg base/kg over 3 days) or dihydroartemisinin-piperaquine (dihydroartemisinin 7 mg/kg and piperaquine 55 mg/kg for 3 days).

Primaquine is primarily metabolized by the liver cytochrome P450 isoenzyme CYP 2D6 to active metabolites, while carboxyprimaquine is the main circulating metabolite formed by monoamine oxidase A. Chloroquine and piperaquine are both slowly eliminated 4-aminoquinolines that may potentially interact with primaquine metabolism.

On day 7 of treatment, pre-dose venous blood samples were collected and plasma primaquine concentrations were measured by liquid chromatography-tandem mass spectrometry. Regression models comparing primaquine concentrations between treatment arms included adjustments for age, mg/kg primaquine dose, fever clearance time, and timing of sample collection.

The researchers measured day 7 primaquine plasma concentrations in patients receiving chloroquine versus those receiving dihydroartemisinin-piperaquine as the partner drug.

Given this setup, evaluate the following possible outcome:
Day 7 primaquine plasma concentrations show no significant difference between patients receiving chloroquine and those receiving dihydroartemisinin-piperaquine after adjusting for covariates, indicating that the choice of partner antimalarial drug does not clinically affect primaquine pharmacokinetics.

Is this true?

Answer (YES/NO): NO